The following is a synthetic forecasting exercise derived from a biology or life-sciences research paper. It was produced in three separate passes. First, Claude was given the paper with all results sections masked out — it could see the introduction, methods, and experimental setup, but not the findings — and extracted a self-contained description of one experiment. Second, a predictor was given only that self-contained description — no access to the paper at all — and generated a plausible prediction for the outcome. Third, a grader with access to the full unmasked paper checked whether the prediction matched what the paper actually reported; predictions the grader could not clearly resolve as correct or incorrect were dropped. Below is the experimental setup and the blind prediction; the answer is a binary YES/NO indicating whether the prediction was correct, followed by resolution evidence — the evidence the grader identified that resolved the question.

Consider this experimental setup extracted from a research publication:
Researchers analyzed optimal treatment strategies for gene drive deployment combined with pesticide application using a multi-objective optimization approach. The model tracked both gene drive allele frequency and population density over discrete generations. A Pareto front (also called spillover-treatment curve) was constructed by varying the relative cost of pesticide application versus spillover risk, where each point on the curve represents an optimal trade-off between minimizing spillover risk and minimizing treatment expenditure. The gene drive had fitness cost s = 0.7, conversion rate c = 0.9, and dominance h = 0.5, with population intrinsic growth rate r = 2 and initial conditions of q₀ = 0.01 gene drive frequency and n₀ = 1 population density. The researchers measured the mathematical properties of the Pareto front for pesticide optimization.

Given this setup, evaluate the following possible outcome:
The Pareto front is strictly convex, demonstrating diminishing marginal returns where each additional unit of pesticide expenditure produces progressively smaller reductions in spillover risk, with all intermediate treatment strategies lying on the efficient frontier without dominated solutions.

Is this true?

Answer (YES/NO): YES